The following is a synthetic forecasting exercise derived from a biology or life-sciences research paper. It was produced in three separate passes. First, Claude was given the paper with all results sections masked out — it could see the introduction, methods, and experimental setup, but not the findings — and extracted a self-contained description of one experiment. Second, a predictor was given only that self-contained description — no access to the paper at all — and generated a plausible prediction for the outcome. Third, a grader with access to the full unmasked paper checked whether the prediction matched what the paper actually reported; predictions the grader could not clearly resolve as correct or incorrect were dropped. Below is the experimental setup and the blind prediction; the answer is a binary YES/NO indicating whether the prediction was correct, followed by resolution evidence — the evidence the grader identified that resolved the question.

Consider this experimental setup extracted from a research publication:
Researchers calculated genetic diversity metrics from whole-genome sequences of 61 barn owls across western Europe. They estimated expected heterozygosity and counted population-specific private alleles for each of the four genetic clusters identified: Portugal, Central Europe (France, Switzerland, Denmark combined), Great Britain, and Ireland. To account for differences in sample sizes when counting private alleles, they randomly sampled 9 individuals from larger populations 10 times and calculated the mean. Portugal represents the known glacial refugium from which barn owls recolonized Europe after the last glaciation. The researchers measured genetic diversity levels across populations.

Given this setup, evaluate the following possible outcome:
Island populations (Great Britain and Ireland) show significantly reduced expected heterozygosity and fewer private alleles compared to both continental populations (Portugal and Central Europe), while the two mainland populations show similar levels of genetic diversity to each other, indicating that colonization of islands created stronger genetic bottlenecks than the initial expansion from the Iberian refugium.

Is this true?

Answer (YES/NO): NO